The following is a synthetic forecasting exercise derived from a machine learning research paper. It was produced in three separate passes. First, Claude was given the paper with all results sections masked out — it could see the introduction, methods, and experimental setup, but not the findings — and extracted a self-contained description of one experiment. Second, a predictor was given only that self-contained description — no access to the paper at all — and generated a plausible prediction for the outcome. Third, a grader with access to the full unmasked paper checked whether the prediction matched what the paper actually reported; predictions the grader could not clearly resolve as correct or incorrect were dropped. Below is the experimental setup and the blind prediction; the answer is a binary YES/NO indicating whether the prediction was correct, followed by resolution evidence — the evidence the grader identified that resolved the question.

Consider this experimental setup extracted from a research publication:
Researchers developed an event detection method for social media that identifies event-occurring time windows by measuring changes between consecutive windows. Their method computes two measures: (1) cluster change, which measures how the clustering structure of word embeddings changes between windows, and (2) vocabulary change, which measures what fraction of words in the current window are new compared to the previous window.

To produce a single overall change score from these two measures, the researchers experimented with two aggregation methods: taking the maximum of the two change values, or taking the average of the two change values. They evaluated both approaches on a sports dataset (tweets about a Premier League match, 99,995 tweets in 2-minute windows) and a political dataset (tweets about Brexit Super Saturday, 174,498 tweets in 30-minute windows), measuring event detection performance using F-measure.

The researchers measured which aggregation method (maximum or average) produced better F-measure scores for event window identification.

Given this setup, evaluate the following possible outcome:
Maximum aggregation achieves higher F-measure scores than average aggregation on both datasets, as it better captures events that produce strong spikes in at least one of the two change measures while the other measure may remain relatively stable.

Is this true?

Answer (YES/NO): NO